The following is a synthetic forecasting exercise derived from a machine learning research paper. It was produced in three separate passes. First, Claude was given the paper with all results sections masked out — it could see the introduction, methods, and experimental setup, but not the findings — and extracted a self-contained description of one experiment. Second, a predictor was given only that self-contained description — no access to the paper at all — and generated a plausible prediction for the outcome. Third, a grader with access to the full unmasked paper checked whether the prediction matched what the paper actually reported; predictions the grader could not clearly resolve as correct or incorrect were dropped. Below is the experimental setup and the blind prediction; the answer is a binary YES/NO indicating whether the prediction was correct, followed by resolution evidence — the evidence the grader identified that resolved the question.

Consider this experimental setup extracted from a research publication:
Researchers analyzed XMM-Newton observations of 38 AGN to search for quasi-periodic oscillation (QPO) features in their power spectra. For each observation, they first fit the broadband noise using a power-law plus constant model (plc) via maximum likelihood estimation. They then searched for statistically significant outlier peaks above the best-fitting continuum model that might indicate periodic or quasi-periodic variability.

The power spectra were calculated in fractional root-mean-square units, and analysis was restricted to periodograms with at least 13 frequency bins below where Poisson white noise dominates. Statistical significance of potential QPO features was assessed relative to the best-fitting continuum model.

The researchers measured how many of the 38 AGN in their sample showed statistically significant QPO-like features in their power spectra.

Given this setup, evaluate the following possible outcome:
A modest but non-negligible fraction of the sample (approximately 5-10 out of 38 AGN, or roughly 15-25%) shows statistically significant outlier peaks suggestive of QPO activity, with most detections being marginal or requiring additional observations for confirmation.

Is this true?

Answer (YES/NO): YES